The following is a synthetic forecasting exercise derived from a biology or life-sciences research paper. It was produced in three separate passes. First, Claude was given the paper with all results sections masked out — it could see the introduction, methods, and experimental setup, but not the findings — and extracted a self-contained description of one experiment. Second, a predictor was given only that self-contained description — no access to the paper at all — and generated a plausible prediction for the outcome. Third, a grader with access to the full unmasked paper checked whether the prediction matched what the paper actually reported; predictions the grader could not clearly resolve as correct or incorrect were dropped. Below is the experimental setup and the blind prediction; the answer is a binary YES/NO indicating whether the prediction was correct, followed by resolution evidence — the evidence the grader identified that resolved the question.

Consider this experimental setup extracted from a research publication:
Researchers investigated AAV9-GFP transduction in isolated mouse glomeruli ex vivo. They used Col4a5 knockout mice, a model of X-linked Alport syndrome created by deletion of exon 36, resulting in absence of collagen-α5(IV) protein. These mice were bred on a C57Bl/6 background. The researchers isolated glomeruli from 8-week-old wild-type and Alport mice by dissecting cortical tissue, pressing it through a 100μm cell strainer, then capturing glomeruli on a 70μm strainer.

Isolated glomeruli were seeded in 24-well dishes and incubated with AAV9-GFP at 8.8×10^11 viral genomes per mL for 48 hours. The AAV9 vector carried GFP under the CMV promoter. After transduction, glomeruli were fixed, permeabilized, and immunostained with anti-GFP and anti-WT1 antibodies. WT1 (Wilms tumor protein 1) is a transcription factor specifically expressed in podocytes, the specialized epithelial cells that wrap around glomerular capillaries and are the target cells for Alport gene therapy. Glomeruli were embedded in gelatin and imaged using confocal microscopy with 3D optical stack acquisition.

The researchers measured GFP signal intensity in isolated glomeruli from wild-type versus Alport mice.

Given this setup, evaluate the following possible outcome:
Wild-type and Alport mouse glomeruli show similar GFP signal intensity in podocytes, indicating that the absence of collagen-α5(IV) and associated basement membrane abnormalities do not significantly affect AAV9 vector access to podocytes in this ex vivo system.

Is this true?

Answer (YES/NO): NO